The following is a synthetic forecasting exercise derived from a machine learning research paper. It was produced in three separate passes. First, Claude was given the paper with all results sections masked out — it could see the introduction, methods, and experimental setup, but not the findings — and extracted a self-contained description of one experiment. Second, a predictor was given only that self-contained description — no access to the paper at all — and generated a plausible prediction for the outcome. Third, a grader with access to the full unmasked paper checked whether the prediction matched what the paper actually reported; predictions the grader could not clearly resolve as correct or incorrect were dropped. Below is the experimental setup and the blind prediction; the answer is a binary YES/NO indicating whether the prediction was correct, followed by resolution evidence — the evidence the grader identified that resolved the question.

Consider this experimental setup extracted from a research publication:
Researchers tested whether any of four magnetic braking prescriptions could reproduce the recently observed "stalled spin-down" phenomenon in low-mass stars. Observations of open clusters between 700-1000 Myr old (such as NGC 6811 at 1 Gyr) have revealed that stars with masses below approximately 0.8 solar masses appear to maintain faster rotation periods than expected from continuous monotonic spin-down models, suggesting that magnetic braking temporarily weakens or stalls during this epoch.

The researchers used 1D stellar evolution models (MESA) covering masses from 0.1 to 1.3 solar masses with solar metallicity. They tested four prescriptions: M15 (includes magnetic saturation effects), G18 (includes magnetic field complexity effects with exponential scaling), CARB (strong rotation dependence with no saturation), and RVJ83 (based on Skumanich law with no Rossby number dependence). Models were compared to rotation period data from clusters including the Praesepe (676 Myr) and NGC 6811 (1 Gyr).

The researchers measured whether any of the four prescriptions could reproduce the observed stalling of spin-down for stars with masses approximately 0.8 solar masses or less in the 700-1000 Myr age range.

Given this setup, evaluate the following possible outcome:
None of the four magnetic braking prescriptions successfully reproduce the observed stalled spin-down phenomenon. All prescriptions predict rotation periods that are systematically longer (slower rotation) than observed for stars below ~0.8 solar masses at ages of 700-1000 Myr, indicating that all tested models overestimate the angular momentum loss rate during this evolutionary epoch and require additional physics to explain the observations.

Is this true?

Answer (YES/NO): NO